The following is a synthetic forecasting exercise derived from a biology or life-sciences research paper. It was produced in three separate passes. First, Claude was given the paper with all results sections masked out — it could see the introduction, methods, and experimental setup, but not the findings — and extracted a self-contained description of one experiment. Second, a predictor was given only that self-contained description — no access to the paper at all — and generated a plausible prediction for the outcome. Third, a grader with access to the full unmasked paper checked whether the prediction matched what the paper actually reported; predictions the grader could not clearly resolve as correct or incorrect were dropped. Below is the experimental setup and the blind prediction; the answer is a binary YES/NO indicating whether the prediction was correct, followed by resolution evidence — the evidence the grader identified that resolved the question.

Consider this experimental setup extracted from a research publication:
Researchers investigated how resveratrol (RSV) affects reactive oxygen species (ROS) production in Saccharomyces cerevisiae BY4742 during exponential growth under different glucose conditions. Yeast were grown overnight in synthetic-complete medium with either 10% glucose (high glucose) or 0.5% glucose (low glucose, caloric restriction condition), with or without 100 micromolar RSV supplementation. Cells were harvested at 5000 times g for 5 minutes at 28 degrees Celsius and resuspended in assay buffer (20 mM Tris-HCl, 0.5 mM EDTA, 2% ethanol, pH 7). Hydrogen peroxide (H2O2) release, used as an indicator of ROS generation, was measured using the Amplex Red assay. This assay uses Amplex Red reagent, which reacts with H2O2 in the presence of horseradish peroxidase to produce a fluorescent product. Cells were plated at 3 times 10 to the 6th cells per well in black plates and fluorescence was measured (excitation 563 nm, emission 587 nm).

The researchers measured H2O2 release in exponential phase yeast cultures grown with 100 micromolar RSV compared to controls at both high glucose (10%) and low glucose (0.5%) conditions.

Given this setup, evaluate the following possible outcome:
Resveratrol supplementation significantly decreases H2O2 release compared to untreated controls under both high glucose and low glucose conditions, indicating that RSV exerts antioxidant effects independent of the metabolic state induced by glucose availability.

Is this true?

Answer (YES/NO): NO